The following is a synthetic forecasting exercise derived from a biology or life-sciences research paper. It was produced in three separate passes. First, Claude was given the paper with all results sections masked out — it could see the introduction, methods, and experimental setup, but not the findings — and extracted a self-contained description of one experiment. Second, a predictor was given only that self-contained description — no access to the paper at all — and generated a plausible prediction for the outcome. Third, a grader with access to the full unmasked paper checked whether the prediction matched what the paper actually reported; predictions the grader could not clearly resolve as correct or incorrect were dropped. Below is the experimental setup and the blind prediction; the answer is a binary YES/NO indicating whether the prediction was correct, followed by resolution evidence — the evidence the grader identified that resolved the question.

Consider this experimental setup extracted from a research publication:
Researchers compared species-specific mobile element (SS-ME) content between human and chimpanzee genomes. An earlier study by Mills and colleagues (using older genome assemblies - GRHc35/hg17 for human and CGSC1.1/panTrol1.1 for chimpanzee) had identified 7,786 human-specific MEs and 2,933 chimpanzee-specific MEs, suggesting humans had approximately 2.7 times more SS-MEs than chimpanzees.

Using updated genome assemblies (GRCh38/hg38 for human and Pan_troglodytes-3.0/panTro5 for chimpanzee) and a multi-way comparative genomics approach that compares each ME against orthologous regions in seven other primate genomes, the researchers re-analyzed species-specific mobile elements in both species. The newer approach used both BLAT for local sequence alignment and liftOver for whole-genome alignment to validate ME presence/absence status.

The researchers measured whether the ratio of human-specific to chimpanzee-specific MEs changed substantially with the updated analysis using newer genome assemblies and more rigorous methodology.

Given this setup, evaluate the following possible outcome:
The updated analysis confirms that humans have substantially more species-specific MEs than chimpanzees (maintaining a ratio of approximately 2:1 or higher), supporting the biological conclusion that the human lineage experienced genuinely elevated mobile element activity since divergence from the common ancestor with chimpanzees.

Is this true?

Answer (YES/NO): NO